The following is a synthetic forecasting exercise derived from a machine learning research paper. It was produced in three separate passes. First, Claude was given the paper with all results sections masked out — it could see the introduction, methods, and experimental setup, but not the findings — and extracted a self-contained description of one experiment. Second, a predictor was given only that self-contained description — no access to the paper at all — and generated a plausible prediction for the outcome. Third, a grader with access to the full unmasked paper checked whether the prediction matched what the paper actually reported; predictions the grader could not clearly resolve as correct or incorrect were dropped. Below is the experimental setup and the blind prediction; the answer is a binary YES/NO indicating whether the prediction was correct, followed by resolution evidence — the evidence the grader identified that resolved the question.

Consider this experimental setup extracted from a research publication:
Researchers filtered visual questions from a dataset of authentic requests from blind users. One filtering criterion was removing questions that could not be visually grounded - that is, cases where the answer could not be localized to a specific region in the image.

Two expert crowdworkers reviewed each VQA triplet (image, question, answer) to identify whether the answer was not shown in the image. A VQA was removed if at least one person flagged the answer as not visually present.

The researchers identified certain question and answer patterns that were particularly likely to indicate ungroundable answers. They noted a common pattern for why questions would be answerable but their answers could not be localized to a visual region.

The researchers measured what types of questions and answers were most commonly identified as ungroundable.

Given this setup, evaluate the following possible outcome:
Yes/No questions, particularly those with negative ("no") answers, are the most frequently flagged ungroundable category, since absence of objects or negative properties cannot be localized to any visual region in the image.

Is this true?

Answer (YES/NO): NO